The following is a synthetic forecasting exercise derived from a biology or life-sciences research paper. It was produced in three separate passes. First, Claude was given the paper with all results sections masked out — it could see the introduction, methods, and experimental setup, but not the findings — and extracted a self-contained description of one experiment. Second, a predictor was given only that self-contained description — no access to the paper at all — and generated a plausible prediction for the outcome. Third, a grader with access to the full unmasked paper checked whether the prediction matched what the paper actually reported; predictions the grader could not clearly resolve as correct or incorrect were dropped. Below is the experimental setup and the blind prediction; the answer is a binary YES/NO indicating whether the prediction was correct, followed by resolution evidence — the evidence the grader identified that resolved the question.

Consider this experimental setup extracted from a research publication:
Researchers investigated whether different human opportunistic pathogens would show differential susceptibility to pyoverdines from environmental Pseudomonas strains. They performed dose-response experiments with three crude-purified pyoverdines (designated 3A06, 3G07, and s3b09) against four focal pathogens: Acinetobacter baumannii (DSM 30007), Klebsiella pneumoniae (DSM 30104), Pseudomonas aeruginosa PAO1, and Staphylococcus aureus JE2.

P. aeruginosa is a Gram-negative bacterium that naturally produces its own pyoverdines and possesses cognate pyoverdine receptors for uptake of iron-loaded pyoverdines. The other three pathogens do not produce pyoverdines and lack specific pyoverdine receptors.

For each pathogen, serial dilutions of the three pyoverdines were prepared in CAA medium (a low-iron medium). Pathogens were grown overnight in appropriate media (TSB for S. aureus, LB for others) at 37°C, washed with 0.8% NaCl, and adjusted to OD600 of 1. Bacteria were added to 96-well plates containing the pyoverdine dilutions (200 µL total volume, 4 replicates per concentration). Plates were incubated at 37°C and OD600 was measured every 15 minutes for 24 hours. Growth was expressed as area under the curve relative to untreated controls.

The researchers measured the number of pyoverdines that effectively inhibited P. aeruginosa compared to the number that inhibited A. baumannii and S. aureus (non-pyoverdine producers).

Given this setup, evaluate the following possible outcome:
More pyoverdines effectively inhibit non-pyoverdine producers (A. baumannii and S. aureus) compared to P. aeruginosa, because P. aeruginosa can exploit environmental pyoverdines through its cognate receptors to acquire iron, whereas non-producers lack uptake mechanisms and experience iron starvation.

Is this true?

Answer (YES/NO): YES